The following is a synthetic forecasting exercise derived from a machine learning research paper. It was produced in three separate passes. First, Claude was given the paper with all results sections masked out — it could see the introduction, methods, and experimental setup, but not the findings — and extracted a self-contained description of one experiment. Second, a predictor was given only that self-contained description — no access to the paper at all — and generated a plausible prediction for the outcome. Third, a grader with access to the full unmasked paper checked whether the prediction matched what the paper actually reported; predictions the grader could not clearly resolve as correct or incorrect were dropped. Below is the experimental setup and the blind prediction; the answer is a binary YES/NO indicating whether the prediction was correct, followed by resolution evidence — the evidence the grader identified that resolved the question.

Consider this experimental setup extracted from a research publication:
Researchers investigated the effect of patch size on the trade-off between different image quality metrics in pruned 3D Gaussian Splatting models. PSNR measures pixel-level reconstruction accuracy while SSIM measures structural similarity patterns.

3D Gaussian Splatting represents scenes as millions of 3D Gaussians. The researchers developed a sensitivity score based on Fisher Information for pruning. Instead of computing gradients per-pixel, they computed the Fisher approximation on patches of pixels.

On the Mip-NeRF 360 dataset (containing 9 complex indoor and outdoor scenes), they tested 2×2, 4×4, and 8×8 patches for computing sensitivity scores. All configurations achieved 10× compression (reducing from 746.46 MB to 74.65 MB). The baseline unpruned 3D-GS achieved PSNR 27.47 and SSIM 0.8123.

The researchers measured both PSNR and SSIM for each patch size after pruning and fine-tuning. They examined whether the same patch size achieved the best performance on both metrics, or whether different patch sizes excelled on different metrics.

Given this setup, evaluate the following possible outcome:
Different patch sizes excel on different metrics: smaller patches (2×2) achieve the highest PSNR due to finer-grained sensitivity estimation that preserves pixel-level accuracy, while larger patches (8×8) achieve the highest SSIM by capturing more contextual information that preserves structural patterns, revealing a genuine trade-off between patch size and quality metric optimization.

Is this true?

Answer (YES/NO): NO